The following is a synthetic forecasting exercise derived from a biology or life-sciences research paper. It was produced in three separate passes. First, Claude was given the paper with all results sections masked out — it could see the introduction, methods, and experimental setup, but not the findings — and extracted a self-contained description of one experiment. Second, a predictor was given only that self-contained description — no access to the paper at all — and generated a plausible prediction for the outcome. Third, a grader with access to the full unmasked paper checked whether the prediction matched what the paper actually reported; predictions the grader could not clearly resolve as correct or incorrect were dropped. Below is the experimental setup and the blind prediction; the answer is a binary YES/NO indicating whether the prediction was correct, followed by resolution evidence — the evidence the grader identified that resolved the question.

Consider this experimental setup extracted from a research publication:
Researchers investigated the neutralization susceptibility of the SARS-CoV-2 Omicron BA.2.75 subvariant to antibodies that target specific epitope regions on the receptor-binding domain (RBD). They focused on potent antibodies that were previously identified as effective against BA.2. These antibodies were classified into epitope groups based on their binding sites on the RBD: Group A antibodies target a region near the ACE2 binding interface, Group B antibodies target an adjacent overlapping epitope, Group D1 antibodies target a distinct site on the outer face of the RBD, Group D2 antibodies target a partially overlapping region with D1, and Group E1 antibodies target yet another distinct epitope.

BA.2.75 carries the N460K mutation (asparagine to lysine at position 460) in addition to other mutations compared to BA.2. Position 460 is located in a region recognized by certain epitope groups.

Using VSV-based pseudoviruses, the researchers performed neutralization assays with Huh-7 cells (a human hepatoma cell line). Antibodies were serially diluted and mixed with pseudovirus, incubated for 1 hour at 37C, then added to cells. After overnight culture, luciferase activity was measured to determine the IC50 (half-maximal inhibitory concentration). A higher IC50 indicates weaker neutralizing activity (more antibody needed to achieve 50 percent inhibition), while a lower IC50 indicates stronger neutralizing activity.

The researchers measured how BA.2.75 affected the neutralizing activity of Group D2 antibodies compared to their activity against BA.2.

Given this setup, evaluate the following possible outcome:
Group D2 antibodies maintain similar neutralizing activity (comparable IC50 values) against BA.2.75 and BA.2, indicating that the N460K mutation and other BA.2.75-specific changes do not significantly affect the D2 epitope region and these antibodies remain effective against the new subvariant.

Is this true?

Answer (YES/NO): NO